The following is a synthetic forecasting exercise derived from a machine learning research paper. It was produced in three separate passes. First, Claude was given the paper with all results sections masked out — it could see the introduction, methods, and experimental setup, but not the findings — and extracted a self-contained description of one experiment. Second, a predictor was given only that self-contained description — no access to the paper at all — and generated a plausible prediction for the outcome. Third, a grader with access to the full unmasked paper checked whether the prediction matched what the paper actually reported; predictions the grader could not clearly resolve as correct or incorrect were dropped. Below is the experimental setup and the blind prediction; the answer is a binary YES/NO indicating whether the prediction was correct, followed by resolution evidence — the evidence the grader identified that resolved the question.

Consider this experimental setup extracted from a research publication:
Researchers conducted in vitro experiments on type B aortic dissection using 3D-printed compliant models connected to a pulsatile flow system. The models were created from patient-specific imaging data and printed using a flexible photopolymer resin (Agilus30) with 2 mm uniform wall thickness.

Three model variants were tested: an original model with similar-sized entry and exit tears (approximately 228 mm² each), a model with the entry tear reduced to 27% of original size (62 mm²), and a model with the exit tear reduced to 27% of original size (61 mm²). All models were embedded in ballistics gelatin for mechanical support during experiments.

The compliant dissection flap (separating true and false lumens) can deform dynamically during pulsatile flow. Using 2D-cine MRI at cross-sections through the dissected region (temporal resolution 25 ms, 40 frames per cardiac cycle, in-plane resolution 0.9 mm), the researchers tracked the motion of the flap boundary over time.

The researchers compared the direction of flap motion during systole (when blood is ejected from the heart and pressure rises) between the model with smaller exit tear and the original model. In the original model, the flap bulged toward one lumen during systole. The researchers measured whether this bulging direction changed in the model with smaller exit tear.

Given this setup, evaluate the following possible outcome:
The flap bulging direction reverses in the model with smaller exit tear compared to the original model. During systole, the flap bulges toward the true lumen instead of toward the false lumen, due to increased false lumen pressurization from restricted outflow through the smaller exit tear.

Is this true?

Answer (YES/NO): YES